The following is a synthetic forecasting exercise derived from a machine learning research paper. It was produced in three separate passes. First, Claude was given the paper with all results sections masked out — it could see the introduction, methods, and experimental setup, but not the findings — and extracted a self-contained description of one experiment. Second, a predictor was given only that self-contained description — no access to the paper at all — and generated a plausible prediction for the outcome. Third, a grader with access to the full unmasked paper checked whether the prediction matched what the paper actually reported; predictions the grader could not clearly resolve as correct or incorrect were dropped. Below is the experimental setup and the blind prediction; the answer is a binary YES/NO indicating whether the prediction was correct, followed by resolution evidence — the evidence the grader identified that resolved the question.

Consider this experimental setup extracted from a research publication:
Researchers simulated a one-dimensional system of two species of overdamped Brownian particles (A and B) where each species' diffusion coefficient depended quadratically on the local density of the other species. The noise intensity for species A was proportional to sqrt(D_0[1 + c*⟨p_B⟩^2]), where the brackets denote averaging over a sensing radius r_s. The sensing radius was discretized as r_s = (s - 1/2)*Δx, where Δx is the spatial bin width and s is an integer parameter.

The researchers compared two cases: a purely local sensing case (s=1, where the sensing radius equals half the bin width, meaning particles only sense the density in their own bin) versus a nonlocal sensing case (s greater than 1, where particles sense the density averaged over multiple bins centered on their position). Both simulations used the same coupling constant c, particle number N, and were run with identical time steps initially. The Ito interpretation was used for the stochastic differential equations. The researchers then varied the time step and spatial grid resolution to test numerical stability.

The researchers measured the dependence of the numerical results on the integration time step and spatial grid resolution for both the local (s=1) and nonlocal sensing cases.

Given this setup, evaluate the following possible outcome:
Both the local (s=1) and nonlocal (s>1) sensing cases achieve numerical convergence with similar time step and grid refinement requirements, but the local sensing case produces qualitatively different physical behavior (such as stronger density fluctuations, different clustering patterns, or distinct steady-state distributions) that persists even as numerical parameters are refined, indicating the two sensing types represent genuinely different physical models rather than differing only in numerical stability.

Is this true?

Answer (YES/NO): NO